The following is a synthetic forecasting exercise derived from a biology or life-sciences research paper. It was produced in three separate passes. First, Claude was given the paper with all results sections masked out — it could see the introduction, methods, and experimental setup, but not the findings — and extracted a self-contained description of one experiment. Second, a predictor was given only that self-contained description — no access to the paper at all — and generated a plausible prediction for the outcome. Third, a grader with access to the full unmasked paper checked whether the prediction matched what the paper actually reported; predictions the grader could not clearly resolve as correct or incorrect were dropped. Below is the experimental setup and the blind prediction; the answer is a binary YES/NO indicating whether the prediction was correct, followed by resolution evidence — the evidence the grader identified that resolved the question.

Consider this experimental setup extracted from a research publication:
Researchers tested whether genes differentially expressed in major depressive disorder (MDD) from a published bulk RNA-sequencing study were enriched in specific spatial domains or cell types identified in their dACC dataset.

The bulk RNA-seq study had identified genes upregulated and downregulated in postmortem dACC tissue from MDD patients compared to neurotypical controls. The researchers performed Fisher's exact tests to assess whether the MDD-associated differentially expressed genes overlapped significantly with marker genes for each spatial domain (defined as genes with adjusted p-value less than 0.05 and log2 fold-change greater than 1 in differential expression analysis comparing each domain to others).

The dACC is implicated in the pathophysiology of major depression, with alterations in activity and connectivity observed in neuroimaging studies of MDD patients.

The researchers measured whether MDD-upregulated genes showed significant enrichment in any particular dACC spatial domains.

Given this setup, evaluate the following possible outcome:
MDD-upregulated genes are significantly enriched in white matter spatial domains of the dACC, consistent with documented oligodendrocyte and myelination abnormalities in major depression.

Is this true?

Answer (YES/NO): NO